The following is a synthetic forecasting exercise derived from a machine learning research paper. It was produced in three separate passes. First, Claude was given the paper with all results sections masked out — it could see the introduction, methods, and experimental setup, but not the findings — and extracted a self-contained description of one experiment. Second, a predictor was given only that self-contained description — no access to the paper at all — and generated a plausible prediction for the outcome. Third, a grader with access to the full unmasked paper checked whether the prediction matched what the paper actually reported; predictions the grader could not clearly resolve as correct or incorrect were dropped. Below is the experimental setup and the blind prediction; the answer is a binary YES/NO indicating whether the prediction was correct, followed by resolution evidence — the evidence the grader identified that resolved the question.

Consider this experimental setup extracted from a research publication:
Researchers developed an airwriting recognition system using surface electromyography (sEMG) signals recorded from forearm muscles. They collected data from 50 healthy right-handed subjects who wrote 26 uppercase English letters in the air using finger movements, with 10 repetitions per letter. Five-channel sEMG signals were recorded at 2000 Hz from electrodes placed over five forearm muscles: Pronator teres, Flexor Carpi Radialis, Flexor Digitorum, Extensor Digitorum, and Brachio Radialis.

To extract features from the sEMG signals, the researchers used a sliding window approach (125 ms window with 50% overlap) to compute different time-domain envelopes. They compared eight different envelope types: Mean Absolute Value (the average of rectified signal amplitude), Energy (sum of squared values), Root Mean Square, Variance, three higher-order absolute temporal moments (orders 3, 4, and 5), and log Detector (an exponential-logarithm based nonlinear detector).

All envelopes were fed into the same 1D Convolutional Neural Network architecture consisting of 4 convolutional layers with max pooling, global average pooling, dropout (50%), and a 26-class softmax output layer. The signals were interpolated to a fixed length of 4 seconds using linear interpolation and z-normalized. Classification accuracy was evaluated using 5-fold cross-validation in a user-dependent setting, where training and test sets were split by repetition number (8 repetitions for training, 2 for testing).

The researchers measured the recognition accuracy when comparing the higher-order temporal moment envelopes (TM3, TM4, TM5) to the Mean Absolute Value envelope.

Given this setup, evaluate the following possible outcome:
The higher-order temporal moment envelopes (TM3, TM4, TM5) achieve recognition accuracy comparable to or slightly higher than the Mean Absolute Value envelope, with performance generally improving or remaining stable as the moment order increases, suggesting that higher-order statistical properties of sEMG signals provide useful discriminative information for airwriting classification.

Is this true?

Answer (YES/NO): NO